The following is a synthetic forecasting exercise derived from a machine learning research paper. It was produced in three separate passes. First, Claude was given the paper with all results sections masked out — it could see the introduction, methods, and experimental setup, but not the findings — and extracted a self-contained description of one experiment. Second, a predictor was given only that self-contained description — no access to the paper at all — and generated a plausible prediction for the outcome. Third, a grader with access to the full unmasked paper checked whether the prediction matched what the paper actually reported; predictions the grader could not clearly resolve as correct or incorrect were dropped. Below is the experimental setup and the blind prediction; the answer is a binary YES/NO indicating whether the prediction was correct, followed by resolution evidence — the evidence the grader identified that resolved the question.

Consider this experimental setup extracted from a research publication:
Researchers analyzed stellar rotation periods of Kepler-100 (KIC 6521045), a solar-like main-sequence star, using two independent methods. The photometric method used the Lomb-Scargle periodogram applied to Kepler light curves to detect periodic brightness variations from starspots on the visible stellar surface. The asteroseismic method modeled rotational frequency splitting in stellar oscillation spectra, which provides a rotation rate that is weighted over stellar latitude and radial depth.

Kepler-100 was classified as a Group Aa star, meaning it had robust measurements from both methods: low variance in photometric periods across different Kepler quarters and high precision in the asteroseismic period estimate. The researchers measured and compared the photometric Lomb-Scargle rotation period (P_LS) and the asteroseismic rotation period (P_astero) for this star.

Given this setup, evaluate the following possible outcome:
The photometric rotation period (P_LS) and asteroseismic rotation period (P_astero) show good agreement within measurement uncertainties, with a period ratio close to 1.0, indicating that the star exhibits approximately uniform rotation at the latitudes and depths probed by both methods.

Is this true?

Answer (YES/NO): NO